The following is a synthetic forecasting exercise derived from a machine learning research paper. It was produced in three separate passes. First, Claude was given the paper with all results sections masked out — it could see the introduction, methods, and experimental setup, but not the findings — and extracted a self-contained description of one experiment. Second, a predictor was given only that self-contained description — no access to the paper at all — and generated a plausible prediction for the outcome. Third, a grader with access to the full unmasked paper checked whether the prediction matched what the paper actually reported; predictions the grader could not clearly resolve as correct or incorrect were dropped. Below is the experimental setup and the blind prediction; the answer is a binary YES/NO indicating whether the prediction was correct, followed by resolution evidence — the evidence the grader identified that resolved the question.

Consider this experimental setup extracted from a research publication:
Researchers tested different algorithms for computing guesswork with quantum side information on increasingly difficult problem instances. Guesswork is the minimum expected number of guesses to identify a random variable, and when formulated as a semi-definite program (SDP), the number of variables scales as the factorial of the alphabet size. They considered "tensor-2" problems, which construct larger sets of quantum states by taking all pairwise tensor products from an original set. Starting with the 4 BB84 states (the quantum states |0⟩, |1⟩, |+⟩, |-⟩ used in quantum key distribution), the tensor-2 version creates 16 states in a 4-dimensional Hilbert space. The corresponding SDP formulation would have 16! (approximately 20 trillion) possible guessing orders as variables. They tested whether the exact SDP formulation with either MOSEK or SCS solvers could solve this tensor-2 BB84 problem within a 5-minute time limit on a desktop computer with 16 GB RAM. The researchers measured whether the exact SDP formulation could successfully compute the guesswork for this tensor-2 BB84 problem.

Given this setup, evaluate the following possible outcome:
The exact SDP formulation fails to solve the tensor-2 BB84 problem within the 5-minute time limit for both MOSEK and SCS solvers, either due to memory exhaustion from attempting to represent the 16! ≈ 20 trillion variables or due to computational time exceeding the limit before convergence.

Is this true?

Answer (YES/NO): YES